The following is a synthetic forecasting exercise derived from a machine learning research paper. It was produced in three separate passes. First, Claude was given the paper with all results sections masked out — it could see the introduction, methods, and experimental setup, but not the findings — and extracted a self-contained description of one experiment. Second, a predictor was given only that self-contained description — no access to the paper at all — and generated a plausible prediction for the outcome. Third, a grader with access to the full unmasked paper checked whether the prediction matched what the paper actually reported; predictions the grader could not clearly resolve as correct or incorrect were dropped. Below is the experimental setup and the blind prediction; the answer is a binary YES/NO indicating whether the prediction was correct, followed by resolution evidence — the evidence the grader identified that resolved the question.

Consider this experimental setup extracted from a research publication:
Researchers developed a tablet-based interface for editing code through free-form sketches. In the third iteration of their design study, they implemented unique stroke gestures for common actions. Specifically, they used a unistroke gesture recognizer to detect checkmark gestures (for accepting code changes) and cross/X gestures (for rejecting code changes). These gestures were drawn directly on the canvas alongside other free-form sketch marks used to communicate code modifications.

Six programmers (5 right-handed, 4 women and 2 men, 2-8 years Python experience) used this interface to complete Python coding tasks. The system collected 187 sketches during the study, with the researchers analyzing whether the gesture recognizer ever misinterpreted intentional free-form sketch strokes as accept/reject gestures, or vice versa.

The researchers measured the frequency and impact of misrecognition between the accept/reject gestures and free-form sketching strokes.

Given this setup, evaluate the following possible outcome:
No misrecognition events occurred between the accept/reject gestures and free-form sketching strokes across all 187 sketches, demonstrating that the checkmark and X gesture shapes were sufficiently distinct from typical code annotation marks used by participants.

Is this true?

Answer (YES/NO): NO